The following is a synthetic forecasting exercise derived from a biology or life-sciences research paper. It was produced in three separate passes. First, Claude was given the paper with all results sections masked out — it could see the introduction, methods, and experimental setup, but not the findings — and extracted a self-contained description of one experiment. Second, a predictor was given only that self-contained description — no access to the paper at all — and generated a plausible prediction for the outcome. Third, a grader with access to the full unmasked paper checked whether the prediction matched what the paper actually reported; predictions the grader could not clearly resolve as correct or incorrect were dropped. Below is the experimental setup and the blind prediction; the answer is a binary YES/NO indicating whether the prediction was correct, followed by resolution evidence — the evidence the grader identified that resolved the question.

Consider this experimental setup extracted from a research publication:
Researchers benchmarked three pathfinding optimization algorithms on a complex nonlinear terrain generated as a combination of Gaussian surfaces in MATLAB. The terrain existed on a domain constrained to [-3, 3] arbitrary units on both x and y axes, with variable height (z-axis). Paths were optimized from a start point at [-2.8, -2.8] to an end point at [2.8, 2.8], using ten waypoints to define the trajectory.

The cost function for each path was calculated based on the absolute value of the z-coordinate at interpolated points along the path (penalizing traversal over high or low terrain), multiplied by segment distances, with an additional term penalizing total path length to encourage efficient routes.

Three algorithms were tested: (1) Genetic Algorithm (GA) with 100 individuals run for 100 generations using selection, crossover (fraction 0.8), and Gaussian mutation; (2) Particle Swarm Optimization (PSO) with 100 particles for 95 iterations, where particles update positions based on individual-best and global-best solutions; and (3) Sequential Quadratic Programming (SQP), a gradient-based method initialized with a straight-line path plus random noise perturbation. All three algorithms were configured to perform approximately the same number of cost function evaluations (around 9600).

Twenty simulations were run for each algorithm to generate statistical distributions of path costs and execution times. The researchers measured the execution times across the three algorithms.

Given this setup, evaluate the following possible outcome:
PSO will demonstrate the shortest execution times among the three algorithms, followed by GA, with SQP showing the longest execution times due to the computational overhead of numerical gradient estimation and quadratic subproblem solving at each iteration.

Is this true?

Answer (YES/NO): NO